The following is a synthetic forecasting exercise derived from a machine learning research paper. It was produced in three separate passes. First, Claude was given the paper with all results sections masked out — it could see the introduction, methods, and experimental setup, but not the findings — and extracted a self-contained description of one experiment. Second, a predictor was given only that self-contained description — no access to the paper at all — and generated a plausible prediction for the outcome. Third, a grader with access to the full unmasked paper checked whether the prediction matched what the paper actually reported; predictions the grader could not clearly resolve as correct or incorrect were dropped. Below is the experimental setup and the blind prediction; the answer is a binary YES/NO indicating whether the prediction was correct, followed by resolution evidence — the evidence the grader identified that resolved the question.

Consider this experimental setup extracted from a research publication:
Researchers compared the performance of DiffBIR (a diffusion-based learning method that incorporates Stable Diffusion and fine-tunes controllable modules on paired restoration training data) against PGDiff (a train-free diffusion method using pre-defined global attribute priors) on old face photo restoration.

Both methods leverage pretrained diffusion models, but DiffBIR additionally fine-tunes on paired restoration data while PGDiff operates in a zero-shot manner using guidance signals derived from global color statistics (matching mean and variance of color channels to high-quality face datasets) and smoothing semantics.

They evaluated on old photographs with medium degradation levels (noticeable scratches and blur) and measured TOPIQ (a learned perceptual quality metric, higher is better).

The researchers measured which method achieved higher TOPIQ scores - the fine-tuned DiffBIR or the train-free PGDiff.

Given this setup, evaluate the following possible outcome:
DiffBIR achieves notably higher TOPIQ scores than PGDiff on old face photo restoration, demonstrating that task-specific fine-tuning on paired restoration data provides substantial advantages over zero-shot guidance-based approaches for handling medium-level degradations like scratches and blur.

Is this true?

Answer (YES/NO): NO